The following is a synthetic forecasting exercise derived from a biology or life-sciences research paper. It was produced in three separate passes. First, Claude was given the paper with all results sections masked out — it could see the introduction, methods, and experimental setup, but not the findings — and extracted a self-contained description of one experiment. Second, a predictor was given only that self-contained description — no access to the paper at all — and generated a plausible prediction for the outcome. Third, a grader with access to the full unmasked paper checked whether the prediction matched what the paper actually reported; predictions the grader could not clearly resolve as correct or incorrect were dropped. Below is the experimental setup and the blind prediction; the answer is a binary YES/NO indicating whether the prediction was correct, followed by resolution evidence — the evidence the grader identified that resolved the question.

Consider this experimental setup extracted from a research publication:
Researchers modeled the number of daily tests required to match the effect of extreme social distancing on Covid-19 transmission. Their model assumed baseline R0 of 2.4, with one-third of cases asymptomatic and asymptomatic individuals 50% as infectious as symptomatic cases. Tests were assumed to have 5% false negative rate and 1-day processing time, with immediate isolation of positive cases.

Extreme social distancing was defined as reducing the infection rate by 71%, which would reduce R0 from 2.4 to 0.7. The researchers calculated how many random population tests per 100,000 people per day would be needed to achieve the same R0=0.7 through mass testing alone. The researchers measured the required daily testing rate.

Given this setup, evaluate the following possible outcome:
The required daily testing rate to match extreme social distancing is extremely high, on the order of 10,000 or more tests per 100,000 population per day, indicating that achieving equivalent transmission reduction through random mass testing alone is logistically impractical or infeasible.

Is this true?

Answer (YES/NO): YES